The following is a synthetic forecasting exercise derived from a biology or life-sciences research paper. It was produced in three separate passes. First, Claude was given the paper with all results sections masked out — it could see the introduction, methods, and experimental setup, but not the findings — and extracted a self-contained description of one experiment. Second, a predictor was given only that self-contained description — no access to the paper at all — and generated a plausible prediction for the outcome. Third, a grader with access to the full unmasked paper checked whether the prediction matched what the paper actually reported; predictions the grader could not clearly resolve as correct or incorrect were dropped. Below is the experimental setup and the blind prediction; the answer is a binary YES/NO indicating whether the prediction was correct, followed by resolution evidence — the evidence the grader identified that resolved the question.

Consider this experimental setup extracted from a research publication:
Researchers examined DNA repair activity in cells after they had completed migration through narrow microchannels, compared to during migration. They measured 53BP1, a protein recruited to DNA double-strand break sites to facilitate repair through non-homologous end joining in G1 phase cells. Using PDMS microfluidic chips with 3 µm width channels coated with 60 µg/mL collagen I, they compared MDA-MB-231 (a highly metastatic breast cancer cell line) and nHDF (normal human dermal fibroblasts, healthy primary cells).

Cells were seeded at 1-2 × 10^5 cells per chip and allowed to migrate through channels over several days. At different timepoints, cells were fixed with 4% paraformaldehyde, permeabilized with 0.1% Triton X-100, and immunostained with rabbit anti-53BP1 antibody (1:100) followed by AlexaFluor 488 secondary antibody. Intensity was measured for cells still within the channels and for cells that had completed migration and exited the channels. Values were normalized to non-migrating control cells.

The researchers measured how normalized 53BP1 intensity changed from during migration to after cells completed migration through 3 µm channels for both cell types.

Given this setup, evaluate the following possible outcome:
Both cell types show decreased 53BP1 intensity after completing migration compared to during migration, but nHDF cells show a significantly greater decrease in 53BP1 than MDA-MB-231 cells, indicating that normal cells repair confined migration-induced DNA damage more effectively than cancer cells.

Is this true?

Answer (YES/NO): NO